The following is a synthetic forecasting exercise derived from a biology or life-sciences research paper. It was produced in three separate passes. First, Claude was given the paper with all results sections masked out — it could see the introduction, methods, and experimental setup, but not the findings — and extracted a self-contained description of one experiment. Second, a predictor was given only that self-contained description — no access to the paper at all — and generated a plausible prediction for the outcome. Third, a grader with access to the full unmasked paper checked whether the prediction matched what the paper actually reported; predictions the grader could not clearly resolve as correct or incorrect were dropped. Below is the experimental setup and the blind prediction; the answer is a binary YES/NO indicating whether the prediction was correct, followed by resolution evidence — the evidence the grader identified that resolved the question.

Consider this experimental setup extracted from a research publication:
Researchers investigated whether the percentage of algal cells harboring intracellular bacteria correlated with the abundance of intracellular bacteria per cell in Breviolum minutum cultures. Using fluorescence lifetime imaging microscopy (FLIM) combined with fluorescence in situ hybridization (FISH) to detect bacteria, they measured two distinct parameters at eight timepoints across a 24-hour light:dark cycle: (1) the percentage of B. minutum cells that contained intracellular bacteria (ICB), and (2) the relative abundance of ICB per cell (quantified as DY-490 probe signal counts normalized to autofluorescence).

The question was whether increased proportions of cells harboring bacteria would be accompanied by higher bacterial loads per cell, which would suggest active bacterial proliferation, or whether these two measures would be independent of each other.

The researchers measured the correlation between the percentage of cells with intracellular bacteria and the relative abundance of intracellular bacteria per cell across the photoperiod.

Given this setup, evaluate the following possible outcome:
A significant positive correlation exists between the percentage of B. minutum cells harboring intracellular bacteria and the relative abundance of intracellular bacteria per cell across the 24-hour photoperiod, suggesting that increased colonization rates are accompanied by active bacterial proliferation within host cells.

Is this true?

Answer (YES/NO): NO